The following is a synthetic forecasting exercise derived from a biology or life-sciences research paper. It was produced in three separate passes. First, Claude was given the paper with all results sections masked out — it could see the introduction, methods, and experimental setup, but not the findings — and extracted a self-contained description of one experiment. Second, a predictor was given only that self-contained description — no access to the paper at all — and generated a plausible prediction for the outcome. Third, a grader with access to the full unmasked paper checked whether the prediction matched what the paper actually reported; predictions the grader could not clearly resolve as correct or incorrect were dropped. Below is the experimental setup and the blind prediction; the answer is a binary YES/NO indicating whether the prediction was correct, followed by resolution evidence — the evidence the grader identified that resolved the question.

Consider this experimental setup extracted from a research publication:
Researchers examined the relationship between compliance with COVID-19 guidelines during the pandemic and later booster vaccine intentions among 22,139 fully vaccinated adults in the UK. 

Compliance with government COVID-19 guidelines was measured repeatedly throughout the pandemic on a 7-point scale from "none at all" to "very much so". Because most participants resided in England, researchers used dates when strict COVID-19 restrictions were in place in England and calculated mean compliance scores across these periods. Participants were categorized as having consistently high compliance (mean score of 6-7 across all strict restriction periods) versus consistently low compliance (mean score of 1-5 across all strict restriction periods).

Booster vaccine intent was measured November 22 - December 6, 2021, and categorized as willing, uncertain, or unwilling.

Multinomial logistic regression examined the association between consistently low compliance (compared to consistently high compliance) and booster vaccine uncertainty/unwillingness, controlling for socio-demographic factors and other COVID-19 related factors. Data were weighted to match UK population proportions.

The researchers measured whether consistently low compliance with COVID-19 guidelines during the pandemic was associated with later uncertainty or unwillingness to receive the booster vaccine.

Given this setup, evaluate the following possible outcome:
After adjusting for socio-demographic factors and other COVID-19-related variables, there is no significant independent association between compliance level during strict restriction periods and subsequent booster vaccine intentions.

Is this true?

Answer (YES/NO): NO